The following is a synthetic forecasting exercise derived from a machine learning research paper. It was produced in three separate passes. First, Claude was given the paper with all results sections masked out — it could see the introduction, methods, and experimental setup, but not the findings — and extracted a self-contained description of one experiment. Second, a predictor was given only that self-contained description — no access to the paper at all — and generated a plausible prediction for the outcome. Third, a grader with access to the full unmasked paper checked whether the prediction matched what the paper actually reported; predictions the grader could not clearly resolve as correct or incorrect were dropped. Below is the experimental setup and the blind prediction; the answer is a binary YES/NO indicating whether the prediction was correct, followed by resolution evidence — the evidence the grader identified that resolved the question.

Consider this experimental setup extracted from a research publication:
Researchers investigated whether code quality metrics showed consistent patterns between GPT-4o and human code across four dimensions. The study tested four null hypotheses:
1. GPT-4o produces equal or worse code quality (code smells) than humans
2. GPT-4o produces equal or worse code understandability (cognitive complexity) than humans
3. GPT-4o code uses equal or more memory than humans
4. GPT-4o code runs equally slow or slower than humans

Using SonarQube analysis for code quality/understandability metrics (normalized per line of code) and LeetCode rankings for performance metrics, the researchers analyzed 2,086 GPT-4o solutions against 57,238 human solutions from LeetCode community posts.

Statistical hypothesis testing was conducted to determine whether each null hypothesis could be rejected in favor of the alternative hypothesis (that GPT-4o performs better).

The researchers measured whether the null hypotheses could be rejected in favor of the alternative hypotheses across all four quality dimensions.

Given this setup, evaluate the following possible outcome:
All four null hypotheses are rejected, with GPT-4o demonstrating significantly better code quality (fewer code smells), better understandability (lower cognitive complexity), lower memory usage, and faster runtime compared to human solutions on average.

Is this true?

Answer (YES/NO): NO